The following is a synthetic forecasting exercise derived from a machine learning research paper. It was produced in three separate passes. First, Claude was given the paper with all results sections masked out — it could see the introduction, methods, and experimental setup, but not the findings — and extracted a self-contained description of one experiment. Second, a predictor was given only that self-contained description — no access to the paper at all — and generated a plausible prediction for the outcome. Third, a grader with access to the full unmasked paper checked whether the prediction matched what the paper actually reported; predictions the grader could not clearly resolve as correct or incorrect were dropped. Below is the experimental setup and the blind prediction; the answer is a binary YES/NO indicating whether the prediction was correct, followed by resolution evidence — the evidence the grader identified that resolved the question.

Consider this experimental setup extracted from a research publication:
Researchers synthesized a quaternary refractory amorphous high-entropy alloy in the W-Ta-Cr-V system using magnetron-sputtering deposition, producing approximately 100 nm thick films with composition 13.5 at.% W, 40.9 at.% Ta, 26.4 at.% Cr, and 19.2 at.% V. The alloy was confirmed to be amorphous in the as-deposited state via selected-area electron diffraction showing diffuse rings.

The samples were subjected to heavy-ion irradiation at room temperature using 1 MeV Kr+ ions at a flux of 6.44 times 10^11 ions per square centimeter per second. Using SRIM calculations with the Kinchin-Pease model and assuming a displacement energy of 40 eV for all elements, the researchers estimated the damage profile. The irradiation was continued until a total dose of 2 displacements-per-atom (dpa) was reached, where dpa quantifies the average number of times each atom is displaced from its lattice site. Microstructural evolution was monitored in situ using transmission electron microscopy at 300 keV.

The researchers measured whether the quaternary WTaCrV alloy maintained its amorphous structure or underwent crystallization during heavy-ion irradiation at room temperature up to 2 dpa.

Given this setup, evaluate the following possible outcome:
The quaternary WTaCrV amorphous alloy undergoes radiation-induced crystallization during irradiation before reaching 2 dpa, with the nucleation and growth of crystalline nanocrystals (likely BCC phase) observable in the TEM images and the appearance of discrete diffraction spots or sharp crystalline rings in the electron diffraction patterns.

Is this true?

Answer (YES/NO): YES